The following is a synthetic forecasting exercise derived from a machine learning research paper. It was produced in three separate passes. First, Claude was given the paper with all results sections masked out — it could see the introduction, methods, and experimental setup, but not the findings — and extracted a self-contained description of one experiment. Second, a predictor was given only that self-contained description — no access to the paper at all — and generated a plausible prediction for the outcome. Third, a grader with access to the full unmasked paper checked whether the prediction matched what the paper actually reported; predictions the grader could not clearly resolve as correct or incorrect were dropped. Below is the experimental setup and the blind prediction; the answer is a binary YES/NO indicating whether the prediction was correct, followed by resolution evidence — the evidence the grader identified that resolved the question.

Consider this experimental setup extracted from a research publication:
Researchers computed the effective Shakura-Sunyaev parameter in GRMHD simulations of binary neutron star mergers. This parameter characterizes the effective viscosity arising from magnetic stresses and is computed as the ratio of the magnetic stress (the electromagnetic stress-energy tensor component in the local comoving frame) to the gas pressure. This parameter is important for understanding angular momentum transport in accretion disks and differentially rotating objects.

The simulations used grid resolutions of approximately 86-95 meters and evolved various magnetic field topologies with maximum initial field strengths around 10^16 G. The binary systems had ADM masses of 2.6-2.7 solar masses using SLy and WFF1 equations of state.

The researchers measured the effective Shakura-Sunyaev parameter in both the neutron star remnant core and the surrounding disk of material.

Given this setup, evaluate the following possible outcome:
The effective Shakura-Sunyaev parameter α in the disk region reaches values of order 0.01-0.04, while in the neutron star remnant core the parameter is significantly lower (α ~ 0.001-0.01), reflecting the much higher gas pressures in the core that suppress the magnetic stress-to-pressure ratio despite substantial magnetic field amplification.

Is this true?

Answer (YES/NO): YES